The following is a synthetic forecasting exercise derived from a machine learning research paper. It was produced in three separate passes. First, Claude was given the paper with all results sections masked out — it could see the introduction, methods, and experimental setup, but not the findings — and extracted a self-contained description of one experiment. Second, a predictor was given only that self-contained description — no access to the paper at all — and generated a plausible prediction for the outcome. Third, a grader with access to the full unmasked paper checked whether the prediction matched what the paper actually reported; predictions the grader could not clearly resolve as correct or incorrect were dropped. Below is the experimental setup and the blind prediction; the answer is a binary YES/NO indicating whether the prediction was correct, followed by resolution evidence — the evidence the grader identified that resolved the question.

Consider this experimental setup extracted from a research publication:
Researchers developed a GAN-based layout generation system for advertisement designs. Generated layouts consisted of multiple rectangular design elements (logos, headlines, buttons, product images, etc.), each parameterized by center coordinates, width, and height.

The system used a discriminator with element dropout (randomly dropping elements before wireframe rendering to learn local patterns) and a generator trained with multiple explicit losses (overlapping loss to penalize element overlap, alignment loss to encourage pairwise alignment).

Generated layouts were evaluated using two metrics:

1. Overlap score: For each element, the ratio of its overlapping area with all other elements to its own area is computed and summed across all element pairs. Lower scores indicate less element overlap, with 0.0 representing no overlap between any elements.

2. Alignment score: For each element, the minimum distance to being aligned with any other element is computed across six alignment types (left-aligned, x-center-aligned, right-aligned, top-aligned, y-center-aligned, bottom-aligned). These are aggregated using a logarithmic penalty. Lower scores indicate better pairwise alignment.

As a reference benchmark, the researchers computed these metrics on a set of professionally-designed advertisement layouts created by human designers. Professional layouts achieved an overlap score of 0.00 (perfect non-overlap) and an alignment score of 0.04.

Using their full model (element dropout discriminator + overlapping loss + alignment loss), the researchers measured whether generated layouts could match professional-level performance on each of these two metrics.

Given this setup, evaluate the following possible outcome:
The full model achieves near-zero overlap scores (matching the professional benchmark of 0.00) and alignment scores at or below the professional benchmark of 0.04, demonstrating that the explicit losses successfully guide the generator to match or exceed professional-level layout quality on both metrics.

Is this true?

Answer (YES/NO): NO